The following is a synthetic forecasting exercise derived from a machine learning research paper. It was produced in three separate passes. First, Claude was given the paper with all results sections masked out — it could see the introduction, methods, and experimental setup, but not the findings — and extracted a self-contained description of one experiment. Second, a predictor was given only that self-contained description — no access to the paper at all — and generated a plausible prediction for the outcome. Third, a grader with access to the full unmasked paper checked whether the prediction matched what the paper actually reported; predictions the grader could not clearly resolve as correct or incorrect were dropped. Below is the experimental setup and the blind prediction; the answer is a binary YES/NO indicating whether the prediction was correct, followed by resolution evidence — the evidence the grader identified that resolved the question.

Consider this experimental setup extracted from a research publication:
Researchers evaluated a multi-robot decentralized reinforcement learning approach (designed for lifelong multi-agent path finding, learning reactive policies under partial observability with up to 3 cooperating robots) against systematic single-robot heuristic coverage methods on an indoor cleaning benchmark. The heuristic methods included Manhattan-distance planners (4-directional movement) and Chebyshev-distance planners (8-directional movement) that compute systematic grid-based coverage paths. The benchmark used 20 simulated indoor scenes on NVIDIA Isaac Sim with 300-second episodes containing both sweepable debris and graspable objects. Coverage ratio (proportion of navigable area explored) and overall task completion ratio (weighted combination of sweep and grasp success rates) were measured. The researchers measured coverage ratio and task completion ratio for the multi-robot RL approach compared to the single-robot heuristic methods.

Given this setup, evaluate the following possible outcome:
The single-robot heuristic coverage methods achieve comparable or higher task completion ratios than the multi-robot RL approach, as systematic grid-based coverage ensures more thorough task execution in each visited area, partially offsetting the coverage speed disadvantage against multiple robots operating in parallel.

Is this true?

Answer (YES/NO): NO